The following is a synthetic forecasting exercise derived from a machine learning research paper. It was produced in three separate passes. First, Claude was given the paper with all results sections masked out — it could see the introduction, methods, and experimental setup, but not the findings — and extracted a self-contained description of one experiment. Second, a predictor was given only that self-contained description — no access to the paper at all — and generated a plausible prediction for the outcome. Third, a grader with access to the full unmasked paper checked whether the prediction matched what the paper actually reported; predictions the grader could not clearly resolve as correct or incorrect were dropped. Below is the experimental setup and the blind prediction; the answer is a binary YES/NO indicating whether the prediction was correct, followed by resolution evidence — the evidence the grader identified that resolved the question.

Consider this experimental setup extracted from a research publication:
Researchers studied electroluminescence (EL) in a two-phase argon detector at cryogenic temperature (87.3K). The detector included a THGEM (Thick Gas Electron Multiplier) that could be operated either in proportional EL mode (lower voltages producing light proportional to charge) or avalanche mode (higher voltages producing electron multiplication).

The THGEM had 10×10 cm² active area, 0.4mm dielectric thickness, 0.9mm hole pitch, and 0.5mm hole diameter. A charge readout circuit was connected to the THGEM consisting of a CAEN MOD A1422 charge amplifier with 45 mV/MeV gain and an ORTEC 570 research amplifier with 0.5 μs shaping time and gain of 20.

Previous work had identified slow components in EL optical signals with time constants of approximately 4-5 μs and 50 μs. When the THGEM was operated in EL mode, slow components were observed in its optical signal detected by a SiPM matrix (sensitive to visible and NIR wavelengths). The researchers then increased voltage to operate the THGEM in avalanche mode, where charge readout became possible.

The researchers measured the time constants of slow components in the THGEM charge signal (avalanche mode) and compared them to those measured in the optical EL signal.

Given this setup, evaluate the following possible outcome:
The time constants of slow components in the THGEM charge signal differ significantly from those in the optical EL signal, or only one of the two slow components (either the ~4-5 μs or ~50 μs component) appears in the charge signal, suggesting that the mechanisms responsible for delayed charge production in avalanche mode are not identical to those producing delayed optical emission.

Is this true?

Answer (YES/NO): NO